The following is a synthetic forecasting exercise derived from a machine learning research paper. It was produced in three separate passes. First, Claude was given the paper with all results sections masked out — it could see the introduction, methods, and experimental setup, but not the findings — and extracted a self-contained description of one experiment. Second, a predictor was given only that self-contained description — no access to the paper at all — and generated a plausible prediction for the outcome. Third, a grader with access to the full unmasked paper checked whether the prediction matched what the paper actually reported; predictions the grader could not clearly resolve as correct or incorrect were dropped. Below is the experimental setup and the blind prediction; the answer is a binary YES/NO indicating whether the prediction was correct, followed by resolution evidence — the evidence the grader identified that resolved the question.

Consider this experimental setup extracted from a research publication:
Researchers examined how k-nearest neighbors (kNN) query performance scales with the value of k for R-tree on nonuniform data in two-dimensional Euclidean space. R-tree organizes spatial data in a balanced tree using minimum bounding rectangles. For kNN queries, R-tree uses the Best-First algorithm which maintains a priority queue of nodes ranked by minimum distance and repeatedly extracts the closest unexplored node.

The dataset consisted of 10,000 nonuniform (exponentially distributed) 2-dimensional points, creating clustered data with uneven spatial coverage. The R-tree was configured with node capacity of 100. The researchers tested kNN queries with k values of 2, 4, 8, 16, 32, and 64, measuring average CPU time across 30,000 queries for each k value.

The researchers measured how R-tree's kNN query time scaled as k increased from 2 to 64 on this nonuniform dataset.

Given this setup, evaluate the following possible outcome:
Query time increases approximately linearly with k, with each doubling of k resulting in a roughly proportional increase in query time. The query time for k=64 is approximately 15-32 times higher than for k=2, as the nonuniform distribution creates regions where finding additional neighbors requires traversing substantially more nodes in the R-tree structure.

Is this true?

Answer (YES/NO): NO